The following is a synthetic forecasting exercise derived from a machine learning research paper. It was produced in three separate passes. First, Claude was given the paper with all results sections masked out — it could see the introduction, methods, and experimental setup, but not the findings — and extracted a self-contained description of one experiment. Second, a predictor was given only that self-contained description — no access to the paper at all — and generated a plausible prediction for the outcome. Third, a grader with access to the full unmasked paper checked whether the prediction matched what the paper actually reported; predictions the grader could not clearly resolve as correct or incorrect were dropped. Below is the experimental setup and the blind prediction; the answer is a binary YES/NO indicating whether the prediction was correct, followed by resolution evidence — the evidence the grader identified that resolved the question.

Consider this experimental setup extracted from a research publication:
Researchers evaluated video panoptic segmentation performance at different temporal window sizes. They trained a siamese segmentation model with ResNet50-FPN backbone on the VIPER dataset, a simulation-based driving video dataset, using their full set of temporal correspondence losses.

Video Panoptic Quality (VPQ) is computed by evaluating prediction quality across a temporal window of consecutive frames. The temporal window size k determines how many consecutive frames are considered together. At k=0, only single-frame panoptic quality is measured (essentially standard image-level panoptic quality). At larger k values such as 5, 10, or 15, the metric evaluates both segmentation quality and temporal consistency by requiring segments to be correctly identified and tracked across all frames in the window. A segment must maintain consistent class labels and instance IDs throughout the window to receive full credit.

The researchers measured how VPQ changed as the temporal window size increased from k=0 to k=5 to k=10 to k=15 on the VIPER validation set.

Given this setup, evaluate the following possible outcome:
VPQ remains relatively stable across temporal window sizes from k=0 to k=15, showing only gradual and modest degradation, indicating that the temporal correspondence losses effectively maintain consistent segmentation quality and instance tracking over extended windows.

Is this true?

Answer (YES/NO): NO